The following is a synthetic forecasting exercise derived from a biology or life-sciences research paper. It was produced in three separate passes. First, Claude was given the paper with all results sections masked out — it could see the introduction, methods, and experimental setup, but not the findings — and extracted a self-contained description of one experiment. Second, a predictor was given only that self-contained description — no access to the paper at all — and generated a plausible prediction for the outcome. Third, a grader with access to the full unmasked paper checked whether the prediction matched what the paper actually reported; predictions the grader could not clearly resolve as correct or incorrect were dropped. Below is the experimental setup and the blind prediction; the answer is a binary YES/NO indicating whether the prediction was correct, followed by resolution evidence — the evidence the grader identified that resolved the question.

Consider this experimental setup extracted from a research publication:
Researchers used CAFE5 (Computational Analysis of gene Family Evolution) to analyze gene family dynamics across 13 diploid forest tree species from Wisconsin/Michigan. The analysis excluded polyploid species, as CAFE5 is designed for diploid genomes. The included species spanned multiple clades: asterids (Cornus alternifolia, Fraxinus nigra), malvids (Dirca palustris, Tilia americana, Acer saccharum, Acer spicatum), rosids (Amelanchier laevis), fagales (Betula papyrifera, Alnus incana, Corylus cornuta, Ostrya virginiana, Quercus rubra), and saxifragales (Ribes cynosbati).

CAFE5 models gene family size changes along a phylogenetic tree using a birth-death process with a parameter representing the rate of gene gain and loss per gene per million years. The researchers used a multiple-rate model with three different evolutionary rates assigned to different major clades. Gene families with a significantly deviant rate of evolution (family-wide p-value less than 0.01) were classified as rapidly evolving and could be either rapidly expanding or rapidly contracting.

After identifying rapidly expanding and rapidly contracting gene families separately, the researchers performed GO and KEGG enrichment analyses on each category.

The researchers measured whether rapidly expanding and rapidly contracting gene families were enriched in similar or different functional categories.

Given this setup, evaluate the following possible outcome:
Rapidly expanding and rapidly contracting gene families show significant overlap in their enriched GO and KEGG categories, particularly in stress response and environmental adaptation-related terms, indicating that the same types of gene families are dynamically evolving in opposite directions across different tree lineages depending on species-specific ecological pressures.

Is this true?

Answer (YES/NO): YES